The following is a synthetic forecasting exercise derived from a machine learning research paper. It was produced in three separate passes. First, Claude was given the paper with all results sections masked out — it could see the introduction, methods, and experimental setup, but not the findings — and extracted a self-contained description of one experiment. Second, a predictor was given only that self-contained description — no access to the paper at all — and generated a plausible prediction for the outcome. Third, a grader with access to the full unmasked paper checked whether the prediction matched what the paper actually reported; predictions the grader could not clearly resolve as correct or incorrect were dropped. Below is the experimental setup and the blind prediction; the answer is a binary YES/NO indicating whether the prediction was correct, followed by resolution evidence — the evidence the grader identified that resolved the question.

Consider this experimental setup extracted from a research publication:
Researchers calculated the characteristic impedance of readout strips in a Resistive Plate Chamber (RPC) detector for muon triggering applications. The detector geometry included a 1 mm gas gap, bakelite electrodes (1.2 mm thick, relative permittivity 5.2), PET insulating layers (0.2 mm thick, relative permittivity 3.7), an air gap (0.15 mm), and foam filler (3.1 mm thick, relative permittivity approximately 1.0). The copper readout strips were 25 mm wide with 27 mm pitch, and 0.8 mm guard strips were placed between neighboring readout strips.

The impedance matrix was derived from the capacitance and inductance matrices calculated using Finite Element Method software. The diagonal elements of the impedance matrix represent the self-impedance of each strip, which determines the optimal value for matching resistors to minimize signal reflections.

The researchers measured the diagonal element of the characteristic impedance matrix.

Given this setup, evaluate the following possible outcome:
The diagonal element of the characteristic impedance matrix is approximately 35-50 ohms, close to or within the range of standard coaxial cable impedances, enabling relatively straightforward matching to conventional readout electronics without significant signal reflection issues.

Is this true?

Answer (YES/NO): NO